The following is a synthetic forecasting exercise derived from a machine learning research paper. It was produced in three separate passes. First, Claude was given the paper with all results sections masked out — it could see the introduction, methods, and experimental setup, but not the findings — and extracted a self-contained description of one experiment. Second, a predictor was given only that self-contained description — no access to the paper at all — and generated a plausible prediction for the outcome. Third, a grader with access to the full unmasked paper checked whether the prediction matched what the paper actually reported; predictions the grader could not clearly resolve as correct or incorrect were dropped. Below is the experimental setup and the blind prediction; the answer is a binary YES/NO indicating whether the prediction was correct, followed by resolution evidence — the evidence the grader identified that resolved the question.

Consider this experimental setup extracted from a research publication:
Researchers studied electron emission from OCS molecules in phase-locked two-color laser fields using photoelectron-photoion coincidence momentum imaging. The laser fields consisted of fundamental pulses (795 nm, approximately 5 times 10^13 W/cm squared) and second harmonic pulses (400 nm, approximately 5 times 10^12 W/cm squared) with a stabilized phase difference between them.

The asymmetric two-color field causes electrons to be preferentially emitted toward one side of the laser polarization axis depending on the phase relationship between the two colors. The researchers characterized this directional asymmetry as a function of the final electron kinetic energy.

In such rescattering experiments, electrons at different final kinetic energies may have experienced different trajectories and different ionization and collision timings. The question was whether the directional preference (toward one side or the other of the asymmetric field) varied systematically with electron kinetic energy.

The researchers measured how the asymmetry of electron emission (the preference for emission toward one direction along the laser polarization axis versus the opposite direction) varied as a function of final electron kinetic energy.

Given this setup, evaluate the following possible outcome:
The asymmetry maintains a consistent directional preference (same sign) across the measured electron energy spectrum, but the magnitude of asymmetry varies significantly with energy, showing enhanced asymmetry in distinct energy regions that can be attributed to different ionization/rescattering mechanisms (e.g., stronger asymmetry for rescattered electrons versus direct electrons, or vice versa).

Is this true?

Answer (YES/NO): NO